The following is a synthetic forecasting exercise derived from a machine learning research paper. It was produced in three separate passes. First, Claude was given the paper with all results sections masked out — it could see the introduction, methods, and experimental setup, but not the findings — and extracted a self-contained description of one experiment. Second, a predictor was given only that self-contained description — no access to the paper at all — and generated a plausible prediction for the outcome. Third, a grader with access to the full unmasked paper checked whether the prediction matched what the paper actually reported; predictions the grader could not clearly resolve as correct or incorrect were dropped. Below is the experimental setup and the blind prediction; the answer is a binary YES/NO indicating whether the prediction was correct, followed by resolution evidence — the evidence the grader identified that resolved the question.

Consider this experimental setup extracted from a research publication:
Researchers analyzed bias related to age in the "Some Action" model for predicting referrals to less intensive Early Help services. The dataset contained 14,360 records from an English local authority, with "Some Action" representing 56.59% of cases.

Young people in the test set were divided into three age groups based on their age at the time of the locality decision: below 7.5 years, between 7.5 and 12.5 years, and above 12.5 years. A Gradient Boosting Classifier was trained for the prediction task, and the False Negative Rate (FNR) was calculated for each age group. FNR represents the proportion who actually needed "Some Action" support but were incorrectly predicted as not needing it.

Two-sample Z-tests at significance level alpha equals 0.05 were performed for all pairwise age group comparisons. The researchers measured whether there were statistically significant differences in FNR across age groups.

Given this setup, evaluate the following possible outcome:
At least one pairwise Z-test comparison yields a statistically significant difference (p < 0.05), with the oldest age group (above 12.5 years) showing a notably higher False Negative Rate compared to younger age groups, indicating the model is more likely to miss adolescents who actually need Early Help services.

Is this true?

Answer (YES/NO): NO